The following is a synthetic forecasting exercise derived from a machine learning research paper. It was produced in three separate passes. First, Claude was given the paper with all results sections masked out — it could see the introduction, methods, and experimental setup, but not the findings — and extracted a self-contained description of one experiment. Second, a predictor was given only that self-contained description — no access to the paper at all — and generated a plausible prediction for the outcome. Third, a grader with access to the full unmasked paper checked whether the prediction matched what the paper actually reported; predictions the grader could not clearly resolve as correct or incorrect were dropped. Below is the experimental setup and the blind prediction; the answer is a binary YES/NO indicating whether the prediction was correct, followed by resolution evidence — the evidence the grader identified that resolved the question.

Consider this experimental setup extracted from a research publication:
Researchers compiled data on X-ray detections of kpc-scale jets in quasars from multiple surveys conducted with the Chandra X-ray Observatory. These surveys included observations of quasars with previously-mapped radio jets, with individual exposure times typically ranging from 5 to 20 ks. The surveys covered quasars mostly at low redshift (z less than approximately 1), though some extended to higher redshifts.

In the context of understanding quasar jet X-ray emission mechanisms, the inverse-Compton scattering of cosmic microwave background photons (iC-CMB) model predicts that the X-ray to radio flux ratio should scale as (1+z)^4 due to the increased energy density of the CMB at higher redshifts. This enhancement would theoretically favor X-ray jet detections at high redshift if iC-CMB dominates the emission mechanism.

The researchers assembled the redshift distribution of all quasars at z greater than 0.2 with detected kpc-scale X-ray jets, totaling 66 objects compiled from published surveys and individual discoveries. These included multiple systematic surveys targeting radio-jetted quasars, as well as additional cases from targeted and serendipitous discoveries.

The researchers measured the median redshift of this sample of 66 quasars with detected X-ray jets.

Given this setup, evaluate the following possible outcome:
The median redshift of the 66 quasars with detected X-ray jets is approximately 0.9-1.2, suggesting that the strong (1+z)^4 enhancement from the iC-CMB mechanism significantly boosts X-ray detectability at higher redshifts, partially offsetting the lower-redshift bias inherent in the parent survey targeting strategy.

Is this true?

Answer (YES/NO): NO